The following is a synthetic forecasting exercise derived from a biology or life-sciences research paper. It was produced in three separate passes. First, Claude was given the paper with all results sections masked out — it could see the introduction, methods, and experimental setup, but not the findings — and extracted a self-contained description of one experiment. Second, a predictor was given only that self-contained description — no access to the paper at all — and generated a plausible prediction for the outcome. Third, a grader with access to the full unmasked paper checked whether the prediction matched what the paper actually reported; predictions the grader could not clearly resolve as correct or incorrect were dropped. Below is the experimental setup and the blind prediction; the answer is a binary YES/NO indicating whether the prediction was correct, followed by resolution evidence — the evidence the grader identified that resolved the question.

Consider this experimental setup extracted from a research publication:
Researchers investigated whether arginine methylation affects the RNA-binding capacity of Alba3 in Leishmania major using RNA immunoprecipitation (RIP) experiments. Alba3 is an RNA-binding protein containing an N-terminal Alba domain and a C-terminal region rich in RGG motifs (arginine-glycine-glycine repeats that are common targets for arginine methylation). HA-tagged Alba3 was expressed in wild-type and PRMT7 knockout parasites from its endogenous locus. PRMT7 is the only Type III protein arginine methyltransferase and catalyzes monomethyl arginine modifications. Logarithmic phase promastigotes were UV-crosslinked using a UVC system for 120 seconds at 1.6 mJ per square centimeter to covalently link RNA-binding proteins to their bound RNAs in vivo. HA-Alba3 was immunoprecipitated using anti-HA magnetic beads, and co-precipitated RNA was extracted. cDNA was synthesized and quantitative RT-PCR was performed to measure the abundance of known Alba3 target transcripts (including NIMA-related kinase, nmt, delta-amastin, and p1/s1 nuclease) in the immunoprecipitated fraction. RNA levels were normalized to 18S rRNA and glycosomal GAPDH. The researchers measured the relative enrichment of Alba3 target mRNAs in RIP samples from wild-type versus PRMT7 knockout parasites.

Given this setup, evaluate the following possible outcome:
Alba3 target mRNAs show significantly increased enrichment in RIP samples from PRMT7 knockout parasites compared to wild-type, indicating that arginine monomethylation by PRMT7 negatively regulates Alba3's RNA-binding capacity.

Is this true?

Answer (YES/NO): NO